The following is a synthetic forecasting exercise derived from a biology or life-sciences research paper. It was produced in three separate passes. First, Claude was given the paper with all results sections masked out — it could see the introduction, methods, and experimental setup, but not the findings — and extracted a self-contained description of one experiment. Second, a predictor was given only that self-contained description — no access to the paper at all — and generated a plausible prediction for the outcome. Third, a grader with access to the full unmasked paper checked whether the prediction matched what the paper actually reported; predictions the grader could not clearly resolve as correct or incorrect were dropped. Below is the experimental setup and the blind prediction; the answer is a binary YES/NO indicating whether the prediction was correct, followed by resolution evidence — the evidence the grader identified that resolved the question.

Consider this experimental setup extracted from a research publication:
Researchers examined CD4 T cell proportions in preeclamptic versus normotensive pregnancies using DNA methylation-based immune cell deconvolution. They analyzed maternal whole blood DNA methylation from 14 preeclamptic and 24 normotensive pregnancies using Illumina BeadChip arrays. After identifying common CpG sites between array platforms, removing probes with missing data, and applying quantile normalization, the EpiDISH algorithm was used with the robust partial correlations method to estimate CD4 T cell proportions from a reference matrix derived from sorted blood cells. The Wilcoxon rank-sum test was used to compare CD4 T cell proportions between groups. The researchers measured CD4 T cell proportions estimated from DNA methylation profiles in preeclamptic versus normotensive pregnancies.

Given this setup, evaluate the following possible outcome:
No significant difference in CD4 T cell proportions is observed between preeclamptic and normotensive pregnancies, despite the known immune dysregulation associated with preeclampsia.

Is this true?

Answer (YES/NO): YES